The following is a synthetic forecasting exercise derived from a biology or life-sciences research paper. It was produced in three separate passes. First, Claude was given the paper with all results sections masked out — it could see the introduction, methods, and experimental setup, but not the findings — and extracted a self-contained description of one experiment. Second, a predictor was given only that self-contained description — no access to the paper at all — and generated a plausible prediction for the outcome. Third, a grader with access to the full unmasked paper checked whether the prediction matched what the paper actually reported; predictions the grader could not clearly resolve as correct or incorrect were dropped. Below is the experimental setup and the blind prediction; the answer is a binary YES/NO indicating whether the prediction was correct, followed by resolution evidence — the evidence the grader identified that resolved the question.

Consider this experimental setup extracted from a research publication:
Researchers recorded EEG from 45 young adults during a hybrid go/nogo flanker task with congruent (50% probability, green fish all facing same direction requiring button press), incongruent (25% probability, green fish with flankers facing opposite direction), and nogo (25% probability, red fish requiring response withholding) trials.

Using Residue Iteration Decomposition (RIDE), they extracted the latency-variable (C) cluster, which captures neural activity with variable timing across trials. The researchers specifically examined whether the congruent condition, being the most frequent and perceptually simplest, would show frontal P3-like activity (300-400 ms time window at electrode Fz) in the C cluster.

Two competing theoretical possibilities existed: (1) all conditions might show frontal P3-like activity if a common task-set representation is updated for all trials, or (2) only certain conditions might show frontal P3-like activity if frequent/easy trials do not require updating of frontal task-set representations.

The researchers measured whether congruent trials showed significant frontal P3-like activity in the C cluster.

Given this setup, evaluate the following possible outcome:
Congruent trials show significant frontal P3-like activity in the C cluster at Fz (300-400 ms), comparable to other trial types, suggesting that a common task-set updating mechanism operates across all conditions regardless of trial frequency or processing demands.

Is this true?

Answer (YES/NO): NO